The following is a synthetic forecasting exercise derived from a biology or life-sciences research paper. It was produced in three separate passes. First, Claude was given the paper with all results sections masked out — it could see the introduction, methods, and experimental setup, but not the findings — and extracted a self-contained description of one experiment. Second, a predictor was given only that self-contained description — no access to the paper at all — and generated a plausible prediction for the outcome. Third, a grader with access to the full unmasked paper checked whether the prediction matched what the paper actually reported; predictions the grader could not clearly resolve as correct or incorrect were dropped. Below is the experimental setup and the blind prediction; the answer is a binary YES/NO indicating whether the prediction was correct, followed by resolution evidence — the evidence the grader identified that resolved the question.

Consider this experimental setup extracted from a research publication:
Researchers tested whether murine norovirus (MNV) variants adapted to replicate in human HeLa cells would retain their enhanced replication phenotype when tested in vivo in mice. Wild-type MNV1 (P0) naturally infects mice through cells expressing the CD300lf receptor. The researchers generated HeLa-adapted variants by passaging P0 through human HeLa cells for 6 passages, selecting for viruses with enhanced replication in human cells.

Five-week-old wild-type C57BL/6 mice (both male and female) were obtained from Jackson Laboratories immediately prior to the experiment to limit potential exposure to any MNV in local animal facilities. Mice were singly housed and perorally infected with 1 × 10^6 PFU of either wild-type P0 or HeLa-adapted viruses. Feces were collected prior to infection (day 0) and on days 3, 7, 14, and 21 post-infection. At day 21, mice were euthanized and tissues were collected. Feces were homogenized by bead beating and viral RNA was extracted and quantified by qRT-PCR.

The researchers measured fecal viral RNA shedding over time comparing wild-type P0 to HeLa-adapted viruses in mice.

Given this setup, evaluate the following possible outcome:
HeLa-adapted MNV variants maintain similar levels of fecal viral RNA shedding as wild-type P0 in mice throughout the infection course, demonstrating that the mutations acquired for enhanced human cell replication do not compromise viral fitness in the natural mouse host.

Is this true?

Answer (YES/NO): YES